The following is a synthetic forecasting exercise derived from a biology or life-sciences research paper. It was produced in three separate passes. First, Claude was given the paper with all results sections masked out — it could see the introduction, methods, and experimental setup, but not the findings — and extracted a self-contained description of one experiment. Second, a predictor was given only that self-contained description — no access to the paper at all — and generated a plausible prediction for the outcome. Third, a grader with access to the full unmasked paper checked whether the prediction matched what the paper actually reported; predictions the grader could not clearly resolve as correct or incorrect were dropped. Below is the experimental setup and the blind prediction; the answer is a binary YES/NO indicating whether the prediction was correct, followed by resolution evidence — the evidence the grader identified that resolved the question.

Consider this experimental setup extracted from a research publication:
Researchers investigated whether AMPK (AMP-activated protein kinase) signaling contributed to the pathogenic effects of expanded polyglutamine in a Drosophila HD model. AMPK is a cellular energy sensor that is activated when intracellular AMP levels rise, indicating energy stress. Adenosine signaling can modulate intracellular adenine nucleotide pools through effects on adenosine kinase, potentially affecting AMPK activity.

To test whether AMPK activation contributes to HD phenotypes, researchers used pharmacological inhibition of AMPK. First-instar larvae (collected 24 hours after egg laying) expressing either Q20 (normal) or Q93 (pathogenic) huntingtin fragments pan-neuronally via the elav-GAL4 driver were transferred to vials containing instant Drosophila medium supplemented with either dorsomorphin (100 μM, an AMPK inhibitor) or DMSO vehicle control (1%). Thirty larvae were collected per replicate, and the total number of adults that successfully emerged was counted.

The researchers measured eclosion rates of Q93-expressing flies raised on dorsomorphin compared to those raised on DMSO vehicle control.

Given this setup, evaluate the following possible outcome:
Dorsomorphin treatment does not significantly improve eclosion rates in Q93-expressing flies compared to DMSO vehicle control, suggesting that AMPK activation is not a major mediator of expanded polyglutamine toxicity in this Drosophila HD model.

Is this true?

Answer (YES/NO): YES